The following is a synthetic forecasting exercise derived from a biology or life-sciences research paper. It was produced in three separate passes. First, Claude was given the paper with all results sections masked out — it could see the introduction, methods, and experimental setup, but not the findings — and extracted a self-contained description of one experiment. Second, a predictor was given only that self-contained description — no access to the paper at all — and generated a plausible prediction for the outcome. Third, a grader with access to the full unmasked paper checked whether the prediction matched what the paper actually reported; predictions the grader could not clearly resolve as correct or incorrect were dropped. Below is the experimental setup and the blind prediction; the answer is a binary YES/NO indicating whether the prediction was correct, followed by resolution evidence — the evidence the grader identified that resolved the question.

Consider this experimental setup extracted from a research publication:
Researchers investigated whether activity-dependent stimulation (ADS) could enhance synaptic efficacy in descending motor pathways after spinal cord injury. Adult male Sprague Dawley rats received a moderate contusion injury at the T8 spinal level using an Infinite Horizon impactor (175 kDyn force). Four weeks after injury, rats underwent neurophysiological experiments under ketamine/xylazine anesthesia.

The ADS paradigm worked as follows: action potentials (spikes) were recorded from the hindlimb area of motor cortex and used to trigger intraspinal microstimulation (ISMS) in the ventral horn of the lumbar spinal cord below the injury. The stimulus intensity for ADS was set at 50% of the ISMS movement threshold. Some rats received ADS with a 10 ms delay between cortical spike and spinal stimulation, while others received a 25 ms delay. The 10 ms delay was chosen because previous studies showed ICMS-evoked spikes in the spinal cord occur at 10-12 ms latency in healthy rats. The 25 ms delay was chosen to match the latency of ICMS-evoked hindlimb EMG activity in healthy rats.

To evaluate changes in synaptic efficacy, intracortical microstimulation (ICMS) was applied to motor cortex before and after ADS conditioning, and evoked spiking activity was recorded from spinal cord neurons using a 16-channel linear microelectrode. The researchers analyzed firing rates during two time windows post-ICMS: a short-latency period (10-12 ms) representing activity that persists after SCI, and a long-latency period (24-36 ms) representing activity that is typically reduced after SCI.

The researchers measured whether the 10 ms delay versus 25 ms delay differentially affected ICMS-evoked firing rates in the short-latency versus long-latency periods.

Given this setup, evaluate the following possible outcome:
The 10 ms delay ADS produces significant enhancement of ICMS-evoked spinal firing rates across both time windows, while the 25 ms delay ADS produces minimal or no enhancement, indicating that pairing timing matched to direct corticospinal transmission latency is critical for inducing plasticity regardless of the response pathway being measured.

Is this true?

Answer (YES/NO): NO